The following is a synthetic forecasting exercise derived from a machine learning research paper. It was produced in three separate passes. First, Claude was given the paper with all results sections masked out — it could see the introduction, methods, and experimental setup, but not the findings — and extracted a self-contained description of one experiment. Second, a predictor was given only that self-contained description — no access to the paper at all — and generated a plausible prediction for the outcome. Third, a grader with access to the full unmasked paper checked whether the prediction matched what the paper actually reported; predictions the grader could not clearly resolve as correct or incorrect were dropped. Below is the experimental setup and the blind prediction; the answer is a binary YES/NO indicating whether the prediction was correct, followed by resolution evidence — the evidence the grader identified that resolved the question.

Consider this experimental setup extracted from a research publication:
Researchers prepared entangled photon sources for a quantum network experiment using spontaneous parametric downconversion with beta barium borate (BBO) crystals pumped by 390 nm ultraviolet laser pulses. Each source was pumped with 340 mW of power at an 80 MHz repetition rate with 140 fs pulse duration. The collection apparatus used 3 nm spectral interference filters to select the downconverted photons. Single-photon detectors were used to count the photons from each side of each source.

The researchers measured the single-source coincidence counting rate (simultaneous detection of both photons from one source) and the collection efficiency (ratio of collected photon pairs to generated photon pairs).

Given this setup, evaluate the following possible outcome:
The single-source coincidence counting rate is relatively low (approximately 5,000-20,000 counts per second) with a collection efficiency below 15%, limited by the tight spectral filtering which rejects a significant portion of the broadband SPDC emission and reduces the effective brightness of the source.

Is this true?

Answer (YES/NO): NO